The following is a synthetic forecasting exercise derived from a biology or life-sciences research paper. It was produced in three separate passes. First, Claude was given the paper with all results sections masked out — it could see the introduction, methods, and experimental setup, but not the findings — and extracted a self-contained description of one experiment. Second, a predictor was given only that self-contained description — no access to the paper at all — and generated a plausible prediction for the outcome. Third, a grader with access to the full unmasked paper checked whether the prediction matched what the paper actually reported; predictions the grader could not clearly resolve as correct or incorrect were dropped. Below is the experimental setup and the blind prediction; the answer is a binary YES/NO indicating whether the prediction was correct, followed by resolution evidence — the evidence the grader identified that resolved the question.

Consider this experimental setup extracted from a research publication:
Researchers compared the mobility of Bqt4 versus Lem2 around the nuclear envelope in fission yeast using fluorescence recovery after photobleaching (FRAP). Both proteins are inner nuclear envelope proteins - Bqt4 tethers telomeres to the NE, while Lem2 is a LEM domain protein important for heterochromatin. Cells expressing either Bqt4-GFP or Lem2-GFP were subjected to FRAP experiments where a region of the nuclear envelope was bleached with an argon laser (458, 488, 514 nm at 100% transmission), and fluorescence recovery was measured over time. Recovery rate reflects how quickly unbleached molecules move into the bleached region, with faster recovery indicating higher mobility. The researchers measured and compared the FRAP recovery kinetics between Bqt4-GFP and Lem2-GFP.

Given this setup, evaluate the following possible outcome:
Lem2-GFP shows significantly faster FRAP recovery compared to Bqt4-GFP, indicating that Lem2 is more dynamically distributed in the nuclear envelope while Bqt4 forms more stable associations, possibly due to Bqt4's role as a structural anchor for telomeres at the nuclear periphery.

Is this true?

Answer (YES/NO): NO